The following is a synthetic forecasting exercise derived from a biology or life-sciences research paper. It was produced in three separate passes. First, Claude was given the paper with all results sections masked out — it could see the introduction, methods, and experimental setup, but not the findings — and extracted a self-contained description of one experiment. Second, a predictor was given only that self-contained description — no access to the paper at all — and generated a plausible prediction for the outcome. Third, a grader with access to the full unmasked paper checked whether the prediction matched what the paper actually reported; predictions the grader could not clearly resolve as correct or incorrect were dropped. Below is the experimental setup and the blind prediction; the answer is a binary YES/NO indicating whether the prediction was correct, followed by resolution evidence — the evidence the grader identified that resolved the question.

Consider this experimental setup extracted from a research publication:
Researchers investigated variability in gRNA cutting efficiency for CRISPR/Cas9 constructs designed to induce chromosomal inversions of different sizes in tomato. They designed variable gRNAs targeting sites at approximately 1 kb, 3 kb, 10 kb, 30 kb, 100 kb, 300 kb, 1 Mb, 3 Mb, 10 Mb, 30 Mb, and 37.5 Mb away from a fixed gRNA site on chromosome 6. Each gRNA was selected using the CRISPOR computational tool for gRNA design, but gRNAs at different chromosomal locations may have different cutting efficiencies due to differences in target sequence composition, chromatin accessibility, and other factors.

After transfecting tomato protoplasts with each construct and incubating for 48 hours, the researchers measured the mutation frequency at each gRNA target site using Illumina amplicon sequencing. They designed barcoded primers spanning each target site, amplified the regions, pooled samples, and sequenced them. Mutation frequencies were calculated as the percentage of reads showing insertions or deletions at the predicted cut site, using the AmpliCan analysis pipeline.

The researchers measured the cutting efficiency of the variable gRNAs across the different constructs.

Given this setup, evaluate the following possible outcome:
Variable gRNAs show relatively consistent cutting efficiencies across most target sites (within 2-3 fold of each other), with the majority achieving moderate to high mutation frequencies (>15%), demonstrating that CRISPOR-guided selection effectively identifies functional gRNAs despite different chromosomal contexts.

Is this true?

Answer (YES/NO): NO